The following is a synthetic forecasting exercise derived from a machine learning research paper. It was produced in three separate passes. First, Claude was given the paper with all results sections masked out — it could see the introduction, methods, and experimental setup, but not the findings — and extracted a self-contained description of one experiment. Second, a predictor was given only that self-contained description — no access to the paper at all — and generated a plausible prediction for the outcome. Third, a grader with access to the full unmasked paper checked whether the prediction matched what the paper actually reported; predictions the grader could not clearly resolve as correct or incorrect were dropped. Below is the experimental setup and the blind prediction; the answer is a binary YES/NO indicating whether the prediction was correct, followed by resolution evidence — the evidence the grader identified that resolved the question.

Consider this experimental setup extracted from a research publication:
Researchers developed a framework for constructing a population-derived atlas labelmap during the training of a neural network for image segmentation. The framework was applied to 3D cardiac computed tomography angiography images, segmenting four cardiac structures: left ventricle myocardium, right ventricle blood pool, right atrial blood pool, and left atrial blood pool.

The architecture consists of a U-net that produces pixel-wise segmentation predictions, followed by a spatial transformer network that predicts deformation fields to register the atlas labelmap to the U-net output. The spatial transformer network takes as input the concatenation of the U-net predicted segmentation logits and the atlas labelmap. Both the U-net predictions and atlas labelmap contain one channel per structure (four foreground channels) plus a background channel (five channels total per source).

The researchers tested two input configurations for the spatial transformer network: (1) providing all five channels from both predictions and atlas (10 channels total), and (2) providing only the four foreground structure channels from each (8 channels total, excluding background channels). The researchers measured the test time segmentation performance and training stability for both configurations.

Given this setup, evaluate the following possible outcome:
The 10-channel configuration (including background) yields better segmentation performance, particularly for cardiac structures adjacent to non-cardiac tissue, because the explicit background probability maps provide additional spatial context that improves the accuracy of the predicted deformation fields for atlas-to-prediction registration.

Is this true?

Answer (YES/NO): NO